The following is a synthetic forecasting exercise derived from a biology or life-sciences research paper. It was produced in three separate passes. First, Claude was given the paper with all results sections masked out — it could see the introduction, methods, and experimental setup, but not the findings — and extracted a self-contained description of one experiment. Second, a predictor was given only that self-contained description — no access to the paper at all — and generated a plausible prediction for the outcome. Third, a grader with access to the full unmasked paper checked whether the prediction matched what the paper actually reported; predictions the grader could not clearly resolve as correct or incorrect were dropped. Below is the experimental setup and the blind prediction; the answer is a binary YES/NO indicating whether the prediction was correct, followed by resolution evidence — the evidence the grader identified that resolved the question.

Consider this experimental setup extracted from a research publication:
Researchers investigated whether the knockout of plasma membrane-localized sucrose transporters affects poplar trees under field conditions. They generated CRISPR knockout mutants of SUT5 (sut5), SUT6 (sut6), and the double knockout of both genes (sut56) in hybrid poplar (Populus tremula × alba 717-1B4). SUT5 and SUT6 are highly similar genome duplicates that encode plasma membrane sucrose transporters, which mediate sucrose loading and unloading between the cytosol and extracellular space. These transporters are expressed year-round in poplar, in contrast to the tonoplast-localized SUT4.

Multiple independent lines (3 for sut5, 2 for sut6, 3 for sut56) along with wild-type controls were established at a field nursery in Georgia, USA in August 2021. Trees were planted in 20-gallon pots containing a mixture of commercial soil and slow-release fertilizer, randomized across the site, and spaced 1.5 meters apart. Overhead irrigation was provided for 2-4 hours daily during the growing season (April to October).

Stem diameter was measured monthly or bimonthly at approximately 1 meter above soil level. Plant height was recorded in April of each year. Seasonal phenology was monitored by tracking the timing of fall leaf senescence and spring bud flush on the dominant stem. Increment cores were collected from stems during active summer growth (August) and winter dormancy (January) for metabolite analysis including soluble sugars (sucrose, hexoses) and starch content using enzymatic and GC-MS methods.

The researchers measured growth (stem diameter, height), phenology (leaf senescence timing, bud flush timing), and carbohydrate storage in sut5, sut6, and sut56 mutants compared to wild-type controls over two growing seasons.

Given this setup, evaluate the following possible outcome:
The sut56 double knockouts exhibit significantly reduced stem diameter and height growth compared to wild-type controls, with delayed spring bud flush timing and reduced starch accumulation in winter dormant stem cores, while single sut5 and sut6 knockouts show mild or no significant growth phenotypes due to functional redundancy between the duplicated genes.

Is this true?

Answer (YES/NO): NO